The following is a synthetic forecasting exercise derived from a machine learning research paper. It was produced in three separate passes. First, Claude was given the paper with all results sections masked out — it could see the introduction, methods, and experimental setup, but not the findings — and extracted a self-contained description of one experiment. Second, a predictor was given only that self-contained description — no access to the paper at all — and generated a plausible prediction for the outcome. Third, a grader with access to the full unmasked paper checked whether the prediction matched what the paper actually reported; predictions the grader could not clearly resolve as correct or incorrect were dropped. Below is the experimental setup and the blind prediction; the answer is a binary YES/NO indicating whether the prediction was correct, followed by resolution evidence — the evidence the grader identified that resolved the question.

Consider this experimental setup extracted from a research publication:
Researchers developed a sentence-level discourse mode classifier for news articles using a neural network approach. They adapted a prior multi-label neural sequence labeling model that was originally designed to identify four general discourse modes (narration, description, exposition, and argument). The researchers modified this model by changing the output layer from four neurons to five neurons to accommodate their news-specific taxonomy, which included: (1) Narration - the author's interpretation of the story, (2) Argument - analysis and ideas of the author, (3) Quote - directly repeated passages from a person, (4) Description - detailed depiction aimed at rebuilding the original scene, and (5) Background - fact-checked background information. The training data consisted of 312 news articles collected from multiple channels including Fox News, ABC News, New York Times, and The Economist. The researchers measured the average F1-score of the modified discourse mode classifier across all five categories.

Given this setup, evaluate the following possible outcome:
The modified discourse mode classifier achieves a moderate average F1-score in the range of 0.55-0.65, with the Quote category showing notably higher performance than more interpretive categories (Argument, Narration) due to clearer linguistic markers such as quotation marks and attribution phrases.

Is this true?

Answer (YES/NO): NO